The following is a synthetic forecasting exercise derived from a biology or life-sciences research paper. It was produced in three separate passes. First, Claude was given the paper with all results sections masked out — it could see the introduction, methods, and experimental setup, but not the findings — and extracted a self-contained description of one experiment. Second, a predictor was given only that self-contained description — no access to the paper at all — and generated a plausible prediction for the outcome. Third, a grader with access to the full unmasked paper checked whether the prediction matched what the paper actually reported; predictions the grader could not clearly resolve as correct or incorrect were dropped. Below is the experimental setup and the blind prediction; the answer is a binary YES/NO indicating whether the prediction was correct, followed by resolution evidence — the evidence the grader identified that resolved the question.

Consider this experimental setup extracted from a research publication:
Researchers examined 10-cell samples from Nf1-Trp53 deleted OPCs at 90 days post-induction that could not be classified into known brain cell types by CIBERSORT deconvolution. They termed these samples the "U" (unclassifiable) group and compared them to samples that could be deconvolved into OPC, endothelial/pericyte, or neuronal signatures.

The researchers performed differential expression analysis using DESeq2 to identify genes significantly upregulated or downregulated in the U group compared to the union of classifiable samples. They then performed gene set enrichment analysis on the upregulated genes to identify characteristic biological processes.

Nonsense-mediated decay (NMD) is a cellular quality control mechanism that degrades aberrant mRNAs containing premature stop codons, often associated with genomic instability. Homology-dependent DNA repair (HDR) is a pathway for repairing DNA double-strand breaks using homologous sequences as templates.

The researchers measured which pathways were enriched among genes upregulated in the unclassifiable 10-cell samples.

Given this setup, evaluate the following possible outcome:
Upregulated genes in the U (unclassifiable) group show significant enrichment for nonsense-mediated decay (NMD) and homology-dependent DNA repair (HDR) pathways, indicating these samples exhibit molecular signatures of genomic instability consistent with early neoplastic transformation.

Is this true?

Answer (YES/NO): NO